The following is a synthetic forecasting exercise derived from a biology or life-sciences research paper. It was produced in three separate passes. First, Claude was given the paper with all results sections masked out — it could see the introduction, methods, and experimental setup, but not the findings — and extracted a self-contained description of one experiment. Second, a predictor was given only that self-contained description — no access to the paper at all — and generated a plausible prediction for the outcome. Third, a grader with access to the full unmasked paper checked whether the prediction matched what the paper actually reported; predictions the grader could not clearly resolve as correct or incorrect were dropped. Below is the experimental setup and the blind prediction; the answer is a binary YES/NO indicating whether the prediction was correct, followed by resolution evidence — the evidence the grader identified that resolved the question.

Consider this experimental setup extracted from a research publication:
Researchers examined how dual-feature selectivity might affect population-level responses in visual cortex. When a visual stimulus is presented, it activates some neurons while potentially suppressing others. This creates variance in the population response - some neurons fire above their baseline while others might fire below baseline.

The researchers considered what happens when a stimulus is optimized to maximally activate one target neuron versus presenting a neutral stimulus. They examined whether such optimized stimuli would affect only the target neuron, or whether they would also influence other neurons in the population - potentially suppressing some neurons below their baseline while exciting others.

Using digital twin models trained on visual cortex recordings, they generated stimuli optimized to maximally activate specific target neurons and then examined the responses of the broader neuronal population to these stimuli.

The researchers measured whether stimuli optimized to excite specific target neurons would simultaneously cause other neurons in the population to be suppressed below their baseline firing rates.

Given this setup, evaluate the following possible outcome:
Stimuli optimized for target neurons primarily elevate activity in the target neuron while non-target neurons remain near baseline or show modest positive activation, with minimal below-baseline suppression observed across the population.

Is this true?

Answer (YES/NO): NO